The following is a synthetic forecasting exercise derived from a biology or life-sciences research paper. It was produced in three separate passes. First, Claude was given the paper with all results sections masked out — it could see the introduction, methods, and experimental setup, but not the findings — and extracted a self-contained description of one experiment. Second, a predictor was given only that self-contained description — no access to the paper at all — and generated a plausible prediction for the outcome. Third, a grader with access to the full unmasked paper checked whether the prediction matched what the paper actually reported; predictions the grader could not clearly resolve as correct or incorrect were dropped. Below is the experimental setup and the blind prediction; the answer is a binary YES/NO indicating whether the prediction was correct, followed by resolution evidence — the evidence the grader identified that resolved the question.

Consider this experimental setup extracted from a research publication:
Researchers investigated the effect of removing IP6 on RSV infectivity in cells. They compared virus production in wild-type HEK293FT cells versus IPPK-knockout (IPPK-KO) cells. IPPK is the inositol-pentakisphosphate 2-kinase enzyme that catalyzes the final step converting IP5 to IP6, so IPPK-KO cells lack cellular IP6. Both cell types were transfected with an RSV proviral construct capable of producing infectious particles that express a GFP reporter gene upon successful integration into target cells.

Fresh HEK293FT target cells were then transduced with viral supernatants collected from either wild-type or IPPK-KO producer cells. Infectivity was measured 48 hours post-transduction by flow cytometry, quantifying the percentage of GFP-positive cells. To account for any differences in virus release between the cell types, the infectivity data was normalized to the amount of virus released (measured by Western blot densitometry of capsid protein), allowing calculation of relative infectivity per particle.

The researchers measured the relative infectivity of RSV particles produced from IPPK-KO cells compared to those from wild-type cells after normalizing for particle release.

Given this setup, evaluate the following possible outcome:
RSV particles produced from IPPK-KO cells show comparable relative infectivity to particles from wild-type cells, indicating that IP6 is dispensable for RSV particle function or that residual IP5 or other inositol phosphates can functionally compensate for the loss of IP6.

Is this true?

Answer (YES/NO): NO